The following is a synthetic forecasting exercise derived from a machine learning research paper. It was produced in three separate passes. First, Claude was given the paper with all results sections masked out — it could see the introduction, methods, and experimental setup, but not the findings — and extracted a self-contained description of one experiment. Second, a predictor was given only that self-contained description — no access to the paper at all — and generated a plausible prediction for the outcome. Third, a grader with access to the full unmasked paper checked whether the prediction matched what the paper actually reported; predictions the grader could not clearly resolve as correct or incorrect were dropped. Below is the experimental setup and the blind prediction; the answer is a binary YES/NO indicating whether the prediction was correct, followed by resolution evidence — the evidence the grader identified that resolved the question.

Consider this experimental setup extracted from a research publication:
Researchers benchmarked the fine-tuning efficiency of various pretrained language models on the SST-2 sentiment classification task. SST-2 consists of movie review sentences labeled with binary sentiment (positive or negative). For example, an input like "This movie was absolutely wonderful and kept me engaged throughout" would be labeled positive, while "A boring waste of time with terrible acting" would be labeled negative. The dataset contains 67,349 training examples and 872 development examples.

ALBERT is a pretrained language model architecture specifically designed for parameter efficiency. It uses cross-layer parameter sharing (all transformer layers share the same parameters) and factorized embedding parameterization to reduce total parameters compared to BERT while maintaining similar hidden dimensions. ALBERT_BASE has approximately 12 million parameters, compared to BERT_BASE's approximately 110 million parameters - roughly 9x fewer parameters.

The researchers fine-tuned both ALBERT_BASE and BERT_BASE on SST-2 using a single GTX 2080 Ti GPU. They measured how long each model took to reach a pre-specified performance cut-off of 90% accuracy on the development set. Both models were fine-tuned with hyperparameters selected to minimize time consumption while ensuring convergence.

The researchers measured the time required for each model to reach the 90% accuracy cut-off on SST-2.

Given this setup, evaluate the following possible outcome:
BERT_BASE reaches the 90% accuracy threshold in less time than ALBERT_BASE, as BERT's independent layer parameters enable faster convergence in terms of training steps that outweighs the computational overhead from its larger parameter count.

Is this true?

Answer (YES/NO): YES